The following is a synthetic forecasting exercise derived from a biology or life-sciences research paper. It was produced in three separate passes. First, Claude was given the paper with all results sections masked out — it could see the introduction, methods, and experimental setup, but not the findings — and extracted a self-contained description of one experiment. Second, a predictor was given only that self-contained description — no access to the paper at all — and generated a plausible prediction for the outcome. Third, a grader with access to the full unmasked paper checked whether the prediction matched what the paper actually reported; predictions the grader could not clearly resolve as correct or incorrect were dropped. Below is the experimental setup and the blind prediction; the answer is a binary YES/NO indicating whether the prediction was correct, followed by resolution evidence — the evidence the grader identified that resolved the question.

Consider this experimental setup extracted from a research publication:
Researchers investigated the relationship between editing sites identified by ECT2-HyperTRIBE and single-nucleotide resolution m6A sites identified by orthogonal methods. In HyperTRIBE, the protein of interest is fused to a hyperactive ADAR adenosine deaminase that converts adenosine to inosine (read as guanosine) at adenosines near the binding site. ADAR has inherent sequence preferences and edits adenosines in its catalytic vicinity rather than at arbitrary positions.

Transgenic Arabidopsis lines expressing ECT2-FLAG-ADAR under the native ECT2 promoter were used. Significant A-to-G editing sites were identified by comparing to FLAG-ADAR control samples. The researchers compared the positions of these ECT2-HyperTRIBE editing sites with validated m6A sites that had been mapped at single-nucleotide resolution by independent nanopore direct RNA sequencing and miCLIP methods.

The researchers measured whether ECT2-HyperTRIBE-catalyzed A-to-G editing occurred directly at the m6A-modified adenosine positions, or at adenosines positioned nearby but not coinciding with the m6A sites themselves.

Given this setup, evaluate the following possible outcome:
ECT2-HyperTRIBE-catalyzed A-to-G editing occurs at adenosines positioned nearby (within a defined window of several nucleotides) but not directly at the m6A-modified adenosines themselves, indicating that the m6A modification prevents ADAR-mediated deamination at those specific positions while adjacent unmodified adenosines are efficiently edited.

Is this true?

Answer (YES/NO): NO